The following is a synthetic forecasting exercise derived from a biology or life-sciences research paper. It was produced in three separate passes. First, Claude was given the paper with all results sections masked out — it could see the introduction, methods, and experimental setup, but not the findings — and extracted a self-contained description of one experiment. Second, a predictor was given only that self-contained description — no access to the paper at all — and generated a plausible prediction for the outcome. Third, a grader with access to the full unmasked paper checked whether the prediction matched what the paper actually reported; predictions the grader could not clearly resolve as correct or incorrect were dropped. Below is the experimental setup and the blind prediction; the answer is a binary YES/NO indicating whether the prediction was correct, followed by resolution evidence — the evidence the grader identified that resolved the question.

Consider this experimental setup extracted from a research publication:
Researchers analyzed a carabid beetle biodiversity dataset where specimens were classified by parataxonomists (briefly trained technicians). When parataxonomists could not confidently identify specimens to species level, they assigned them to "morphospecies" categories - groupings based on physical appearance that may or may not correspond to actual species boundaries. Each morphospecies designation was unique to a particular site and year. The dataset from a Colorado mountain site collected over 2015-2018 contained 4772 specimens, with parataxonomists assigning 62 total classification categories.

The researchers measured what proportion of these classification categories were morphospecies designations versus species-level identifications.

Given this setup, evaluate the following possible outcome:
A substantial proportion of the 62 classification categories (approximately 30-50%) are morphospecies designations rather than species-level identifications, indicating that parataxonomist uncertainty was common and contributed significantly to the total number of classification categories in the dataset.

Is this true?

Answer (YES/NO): YES